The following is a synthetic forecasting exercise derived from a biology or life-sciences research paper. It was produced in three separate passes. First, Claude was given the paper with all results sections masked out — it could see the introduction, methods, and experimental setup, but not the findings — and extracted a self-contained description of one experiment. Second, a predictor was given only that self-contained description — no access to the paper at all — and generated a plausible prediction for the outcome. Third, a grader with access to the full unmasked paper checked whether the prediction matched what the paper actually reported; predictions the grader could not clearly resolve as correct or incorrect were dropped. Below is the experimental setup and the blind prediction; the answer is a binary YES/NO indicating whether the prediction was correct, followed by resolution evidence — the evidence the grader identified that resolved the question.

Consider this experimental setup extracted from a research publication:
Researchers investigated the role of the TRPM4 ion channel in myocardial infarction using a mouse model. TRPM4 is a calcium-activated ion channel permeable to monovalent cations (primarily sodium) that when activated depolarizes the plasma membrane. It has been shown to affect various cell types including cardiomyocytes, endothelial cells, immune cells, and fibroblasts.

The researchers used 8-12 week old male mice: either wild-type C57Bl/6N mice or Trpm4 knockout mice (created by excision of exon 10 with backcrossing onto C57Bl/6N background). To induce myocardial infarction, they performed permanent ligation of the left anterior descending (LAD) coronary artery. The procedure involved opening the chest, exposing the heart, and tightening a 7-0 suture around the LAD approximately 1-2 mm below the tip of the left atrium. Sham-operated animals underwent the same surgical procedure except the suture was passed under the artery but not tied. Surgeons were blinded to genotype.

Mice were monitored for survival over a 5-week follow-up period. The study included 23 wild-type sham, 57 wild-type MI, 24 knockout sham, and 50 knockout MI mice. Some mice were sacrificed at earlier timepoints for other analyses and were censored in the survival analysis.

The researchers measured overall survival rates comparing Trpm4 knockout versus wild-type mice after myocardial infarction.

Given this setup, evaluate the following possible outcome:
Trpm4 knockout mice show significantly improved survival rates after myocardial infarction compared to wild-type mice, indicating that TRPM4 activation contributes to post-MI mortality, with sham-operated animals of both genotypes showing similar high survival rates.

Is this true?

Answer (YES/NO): NO